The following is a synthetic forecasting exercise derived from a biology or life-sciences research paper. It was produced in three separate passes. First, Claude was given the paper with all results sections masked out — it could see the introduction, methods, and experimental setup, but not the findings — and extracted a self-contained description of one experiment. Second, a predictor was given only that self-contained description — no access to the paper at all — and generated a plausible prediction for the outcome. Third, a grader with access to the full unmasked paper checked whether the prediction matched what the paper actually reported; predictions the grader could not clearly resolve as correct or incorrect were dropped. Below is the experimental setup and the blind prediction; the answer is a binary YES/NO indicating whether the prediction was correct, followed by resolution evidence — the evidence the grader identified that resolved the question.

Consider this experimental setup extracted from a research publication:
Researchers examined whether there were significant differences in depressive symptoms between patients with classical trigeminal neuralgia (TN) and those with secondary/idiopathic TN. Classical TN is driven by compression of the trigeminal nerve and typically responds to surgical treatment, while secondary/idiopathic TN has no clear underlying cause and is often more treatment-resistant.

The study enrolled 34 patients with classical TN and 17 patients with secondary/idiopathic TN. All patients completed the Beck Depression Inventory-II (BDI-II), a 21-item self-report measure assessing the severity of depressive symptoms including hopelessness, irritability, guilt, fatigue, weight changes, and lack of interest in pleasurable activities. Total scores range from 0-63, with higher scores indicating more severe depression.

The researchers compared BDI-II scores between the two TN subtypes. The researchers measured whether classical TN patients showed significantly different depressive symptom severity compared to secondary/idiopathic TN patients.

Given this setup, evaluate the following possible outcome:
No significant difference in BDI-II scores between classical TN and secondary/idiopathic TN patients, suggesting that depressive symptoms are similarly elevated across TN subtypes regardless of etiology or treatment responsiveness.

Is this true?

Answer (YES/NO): NO